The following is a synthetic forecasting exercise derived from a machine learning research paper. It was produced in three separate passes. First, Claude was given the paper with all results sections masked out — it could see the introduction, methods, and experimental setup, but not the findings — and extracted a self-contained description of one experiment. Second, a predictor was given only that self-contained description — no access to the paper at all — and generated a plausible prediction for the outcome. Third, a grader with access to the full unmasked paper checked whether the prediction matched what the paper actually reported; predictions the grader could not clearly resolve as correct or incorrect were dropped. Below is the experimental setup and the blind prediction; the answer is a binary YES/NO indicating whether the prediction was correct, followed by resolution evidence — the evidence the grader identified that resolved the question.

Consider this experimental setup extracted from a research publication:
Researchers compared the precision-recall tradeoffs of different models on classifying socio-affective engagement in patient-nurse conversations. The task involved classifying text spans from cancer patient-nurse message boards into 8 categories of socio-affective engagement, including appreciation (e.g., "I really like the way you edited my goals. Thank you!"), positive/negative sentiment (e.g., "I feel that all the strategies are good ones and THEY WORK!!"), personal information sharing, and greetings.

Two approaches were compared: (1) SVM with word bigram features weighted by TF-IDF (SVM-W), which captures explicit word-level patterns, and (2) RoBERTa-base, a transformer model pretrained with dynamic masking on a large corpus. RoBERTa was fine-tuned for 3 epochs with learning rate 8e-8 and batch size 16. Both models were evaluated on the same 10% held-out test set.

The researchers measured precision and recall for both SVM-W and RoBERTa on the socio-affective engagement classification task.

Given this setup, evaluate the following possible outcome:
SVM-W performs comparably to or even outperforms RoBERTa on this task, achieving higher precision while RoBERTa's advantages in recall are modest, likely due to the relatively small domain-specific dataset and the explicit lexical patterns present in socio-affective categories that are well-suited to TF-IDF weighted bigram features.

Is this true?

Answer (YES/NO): NO